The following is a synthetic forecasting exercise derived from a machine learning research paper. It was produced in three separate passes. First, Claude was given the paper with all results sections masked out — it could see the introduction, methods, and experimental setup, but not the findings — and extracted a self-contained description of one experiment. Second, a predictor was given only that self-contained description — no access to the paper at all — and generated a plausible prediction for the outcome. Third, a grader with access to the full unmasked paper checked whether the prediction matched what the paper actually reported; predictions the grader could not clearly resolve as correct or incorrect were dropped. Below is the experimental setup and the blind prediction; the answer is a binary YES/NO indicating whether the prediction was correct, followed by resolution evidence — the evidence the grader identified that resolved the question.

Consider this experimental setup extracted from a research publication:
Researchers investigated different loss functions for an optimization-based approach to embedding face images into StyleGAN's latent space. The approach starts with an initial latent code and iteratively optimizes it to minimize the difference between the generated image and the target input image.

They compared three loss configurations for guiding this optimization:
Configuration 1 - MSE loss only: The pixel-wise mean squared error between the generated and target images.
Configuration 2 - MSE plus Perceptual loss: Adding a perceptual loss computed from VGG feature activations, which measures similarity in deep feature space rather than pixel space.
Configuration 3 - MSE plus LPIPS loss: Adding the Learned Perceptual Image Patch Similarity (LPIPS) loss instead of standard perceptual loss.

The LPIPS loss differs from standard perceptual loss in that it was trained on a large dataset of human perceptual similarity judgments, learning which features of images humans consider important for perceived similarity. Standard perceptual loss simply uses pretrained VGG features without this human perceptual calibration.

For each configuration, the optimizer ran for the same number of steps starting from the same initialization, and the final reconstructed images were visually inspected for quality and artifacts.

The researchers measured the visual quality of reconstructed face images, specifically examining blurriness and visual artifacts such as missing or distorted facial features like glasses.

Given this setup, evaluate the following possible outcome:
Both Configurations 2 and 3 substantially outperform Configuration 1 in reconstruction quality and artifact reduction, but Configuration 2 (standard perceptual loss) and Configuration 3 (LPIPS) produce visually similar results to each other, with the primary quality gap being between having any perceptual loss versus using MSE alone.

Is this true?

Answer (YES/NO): NO